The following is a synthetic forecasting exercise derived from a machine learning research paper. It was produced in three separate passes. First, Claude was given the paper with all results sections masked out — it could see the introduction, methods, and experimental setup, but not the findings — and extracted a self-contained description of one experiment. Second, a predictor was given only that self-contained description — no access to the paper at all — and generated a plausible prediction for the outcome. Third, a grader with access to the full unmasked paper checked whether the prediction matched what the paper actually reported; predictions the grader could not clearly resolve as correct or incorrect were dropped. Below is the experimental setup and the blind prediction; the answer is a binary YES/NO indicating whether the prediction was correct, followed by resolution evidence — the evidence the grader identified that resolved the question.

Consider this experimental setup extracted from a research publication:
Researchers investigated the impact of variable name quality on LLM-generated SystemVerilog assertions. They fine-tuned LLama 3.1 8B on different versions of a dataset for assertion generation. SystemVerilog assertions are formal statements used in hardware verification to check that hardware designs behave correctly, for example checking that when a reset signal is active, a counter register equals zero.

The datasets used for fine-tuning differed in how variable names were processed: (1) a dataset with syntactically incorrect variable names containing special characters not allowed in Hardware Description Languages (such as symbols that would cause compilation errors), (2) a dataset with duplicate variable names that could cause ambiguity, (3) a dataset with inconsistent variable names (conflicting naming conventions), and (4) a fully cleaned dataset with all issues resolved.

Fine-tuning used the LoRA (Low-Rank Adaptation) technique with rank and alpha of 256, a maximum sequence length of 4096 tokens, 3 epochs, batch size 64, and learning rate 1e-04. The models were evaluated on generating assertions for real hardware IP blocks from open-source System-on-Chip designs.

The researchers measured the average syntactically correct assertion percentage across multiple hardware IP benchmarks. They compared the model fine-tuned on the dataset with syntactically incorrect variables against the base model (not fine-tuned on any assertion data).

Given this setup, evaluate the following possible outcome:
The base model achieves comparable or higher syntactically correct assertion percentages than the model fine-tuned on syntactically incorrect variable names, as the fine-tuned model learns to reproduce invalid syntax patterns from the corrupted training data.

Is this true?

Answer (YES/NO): YES